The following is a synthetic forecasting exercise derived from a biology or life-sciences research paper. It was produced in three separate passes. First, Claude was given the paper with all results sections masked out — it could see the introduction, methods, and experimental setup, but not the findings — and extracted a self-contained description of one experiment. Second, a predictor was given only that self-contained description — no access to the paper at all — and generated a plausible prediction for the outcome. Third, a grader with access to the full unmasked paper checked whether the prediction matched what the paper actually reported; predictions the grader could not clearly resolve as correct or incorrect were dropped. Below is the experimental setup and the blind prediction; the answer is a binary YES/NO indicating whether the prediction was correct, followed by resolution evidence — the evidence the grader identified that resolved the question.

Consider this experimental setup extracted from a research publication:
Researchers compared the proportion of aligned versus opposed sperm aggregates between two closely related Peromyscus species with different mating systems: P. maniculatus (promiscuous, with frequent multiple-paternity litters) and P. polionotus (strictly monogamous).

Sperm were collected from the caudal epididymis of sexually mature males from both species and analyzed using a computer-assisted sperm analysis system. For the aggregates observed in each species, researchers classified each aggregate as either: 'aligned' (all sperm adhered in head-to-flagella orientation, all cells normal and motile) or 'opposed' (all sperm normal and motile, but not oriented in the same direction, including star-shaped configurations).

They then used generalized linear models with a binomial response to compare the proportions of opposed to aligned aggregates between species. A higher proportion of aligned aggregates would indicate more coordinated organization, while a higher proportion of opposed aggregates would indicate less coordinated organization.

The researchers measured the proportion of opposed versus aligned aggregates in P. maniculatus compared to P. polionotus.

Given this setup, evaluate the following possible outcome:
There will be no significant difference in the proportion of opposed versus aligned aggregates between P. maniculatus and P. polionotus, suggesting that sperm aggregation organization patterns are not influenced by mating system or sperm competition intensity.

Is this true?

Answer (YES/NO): NO